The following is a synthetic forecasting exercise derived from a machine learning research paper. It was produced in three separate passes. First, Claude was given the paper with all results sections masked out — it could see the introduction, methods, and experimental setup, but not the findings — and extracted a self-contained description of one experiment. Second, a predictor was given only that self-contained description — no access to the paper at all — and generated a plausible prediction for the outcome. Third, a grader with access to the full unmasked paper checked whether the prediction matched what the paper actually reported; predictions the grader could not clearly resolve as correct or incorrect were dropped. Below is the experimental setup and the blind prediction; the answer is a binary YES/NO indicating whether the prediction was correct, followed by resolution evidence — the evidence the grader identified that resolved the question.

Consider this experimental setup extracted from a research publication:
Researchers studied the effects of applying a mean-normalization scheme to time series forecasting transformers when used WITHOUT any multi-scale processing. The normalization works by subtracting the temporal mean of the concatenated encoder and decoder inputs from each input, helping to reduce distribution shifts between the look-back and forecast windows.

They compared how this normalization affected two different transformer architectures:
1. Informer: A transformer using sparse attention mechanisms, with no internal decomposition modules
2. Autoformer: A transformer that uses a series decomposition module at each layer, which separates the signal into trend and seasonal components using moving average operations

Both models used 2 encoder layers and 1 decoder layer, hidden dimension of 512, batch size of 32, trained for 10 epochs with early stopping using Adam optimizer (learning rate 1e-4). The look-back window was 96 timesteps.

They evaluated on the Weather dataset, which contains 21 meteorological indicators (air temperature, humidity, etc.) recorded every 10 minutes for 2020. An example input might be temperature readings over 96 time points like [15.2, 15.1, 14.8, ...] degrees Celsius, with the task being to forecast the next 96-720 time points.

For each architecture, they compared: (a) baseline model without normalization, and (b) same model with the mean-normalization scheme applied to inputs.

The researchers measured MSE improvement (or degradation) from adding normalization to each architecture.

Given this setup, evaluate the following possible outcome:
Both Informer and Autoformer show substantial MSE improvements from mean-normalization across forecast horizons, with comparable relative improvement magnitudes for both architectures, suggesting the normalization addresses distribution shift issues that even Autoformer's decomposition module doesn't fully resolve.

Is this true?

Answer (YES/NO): NO